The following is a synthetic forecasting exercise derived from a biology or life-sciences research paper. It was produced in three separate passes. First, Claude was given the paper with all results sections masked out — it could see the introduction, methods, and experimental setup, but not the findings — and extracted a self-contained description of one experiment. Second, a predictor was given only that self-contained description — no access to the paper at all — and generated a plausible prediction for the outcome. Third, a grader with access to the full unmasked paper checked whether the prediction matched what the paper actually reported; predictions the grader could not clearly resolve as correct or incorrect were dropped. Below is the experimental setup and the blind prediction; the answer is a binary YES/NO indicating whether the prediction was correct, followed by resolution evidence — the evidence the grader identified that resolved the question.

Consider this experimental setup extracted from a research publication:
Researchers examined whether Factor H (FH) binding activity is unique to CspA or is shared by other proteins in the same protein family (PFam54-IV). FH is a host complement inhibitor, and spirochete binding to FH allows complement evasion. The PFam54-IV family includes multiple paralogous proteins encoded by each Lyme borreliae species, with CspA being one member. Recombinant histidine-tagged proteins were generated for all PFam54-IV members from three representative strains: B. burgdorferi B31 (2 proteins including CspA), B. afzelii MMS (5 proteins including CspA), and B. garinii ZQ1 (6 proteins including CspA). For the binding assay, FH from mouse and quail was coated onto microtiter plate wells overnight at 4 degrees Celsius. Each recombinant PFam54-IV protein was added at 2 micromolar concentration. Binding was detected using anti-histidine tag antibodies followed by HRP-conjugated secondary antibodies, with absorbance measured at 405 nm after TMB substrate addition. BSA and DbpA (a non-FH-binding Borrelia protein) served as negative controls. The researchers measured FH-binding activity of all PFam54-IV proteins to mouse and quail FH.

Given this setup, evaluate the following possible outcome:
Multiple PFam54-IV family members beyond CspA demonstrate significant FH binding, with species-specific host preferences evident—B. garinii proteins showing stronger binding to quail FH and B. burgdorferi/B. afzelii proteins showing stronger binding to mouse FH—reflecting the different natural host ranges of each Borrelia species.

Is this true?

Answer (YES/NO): NO